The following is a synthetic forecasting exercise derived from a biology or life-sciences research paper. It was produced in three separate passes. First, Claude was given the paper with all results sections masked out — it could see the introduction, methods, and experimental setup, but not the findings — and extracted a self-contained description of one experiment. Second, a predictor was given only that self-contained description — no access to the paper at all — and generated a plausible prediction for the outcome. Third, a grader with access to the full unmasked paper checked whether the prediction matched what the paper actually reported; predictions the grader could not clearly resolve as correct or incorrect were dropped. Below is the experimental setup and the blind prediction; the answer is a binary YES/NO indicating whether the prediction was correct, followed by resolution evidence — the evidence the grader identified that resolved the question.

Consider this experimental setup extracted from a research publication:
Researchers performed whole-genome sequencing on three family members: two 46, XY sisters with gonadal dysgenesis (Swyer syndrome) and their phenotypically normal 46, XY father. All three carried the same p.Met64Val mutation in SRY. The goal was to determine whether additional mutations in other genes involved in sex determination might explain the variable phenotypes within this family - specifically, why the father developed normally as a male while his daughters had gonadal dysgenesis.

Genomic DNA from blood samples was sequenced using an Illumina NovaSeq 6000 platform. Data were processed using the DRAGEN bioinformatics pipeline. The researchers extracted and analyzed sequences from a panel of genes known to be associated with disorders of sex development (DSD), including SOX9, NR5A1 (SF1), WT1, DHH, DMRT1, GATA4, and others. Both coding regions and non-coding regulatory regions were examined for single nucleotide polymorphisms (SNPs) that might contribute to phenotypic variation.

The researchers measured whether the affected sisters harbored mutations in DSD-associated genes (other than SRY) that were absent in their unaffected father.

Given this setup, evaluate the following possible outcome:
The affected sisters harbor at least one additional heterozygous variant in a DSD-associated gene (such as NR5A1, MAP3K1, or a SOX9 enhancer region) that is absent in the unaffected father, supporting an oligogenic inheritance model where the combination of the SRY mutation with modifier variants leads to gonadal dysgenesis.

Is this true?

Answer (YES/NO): NO